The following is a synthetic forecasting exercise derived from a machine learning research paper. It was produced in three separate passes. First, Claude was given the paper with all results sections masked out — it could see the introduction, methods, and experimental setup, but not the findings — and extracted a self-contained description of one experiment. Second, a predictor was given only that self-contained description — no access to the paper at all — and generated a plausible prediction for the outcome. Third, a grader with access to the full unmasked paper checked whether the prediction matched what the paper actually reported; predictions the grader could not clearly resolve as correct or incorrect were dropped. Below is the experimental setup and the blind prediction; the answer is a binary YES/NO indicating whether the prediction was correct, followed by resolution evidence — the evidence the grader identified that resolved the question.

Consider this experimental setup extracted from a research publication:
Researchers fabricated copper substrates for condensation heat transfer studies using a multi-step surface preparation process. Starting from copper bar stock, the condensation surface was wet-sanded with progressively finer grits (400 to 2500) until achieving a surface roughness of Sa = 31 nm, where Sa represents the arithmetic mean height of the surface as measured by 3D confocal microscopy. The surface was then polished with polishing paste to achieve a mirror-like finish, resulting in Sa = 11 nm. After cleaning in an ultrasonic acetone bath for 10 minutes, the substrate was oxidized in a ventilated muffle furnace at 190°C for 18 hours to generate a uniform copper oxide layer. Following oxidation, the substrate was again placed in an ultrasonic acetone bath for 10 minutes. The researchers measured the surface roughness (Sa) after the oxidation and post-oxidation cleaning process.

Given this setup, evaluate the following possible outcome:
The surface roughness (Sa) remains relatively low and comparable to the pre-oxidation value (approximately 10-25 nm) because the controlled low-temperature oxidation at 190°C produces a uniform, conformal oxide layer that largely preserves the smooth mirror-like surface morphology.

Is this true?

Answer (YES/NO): YES